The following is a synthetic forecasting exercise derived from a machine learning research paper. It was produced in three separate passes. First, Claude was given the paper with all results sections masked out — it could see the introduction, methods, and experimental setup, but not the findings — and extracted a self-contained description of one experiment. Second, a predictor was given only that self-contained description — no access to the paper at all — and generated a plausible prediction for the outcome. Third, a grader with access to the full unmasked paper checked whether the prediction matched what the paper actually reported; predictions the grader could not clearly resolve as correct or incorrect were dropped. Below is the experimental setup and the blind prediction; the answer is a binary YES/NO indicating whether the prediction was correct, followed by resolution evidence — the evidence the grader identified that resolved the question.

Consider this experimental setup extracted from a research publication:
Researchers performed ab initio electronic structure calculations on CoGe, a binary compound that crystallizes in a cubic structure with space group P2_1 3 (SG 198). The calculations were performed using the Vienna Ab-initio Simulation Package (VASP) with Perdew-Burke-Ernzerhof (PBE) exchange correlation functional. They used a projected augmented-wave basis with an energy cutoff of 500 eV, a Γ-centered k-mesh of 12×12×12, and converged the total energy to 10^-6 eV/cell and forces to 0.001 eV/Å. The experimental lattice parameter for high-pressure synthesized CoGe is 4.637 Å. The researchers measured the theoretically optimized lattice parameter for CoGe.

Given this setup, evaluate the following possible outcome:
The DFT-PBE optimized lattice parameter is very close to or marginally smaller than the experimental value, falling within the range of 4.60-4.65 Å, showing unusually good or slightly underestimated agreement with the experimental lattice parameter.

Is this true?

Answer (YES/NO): NO